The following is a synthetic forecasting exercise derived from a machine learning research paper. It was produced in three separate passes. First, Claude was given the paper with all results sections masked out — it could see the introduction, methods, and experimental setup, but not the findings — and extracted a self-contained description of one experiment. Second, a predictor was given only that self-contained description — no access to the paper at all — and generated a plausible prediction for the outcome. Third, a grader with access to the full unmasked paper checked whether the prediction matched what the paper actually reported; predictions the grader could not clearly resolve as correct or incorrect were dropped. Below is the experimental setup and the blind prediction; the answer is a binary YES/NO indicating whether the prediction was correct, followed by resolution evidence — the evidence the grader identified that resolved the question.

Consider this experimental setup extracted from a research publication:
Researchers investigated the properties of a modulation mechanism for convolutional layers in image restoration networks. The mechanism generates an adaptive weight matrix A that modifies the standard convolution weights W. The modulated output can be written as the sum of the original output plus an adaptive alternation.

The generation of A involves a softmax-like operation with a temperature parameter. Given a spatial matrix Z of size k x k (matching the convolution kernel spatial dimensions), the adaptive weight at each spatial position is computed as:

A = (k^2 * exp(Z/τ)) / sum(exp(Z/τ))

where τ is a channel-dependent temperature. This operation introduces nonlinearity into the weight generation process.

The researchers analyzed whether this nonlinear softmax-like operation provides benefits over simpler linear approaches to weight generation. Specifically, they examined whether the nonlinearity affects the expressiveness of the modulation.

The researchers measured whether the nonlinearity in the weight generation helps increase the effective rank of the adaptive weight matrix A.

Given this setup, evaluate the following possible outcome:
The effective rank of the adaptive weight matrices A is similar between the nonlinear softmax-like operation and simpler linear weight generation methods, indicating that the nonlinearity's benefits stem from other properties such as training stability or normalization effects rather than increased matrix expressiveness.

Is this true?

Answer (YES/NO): NO